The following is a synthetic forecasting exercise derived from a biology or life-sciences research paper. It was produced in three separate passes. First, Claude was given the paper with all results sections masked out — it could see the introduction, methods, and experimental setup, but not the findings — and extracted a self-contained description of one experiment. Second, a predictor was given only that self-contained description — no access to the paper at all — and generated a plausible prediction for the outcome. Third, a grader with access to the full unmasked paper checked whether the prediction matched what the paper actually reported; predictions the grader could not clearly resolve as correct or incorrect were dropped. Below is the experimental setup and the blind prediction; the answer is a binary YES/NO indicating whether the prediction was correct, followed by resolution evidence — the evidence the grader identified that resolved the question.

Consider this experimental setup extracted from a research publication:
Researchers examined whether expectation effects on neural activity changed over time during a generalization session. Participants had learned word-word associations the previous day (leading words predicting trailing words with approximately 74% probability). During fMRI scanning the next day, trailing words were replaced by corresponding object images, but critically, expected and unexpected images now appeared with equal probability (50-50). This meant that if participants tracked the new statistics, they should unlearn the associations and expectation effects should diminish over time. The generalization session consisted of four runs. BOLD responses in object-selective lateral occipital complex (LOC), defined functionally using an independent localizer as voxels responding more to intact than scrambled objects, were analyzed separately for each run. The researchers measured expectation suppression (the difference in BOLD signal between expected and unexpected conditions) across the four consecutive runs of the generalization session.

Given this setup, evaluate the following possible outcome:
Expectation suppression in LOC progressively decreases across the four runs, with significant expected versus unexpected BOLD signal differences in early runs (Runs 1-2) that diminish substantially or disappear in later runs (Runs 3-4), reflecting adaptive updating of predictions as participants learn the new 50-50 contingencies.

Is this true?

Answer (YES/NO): NO